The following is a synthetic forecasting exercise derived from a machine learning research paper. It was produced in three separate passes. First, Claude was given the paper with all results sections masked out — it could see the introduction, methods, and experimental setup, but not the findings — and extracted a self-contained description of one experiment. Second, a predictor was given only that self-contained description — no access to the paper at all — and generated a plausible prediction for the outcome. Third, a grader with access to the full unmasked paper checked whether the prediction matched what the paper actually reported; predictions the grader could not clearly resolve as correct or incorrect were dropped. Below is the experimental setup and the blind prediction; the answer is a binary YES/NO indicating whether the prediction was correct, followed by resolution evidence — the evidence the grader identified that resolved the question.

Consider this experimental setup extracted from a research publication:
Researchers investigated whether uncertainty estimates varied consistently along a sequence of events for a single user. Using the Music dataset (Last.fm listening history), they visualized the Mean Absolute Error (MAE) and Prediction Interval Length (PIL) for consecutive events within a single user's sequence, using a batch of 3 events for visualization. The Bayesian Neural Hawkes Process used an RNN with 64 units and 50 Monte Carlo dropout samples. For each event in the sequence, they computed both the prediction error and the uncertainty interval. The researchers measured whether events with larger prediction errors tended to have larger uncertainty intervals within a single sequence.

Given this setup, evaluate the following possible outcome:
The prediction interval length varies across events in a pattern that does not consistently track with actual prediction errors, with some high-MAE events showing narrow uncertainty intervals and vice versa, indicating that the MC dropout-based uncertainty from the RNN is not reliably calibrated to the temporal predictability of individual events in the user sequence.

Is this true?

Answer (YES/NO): NO